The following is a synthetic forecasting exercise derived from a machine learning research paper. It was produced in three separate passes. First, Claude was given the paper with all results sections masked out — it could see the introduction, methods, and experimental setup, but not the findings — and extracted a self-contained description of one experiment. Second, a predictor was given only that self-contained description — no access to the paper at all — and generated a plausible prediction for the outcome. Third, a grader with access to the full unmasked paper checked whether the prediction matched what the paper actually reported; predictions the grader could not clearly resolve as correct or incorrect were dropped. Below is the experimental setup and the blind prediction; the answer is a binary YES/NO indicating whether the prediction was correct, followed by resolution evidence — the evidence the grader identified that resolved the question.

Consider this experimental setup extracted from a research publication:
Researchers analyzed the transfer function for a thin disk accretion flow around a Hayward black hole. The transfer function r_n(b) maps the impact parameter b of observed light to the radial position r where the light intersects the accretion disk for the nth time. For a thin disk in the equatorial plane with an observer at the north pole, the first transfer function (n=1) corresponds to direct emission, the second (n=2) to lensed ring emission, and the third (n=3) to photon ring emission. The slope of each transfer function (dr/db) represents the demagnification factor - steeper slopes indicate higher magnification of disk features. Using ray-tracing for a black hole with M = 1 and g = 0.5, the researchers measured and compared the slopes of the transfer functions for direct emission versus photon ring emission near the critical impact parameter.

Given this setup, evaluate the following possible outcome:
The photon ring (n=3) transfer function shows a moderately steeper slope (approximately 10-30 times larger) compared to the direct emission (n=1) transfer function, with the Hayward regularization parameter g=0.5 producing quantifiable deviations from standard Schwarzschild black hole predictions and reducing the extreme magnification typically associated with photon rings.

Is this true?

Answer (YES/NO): NO